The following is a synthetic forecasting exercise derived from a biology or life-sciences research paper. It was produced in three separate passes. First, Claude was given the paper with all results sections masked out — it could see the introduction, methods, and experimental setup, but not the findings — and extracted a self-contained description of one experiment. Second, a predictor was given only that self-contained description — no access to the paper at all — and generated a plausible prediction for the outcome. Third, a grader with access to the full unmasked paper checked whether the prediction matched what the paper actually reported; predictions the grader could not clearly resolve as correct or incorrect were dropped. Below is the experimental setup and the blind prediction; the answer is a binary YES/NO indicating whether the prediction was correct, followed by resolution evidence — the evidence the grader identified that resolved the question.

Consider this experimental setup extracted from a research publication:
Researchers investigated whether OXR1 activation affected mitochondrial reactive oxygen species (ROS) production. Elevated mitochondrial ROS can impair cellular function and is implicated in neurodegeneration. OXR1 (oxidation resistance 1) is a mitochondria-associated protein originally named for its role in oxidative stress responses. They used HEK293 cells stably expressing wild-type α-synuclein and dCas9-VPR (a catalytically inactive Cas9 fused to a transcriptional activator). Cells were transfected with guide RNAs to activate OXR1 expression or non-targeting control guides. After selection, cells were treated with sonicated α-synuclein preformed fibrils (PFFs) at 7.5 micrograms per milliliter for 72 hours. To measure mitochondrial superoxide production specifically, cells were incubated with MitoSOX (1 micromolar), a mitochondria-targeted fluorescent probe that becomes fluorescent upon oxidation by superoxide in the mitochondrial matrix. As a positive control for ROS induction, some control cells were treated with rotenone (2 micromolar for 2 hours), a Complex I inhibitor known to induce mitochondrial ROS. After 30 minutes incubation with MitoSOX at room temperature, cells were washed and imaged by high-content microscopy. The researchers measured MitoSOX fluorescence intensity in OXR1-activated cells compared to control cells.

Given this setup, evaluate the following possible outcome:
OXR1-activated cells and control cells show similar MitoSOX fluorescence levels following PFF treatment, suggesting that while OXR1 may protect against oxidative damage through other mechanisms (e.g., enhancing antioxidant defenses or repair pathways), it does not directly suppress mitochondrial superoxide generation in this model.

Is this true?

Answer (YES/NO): YES